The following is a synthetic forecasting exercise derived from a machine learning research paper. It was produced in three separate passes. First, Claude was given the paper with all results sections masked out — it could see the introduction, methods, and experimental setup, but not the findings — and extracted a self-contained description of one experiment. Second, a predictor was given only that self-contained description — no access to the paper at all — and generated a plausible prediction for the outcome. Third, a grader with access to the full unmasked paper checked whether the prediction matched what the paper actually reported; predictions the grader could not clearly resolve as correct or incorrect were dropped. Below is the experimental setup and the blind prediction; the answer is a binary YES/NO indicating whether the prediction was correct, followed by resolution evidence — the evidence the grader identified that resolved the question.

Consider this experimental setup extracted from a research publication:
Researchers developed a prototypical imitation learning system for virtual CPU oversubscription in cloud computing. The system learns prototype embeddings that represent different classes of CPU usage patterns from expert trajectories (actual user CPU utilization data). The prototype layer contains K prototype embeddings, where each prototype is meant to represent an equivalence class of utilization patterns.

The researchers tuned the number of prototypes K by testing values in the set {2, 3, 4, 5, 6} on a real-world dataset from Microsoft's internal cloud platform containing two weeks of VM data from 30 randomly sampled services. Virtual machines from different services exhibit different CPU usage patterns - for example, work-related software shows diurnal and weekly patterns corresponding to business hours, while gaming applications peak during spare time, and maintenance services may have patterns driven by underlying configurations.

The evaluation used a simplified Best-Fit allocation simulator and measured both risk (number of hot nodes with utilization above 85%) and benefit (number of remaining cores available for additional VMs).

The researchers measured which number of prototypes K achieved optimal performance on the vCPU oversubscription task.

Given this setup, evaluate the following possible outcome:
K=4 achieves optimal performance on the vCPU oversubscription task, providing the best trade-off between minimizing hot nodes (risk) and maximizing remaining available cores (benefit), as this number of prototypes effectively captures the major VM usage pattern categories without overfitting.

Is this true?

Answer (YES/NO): NO